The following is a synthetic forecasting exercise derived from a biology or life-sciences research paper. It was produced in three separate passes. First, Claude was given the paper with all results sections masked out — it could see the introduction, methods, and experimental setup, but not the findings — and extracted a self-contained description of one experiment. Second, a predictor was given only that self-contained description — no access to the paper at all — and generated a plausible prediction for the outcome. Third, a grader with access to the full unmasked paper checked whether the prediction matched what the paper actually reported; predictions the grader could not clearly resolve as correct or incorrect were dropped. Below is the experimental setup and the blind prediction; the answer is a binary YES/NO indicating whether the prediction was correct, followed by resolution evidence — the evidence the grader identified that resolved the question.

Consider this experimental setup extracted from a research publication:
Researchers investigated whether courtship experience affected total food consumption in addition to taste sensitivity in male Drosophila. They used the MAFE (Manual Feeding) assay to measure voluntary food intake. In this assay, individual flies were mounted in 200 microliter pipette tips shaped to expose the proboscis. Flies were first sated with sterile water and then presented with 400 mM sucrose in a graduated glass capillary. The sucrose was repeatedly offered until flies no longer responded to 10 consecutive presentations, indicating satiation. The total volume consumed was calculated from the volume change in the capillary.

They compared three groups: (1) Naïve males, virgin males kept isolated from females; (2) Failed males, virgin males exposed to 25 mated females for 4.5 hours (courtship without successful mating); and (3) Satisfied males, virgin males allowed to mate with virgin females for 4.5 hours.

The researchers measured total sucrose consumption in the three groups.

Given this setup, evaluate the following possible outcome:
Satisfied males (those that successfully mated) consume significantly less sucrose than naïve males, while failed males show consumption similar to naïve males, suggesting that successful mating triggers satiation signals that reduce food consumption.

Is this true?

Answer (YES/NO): NO